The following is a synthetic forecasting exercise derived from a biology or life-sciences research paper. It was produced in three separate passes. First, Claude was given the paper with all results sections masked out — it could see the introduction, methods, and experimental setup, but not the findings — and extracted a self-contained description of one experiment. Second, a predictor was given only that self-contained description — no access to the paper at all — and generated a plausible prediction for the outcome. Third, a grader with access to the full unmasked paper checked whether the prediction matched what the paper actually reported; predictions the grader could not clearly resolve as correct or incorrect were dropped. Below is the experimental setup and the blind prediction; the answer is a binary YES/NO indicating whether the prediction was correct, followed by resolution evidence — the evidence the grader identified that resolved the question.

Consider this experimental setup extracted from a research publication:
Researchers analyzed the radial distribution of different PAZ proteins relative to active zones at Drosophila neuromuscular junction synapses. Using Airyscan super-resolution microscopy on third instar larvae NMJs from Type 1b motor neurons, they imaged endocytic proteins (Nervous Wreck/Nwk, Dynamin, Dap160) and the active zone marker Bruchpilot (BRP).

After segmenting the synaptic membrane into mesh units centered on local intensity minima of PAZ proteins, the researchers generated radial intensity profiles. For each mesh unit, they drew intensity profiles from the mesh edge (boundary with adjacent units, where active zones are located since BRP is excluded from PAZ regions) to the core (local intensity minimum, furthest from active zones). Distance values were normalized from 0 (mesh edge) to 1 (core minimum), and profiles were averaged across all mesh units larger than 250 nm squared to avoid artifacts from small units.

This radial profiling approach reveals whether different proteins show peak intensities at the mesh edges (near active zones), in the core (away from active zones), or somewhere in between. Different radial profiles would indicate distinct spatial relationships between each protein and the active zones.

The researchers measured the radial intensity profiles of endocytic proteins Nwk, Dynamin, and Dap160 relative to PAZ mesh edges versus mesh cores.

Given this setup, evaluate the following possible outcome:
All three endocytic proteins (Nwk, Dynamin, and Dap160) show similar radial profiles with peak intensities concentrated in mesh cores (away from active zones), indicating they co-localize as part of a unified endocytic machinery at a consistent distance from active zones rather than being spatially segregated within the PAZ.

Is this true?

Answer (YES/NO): NO